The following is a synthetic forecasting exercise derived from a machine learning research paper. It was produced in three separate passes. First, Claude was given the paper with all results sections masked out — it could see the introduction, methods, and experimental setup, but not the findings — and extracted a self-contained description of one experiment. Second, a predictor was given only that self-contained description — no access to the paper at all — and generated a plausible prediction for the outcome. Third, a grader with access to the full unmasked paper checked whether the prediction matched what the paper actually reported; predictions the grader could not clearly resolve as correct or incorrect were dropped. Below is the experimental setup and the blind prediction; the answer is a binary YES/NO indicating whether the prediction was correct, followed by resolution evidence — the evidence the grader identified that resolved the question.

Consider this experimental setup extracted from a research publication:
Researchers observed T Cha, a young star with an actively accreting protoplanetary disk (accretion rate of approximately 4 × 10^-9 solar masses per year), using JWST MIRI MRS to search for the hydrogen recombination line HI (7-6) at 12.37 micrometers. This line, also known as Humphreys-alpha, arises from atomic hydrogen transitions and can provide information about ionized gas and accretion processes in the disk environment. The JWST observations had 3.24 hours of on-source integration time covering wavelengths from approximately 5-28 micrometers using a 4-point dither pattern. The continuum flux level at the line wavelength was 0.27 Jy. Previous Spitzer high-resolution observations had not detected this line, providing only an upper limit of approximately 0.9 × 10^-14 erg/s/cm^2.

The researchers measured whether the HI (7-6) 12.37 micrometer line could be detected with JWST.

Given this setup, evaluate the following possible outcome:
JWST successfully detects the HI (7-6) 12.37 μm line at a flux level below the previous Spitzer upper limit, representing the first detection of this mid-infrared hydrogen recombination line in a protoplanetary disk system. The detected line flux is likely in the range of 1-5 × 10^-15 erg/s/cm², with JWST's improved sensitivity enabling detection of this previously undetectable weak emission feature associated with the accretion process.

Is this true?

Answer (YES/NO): NO